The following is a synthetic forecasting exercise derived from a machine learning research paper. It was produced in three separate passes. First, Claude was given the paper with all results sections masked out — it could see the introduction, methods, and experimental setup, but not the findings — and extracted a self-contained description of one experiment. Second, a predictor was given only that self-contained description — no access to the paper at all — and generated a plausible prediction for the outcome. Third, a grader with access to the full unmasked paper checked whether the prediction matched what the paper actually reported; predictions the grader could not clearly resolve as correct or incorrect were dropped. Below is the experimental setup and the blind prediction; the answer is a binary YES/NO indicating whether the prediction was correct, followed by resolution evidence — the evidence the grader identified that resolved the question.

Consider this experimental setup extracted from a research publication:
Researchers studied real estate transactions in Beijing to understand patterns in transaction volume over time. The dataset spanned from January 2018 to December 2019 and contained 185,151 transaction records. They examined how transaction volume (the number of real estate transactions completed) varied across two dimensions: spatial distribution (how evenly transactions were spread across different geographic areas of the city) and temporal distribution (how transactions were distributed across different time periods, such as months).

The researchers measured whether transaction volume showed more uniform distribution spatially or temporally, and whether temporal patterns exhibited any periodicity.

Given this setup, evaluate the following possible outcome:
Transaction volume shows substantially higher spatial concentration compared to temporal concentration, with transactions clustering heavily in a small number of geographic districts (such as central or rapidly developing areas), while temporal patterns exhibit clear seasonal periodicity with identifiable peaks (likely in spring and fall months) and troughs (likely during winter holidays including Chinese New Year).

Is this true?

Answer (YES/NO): NO